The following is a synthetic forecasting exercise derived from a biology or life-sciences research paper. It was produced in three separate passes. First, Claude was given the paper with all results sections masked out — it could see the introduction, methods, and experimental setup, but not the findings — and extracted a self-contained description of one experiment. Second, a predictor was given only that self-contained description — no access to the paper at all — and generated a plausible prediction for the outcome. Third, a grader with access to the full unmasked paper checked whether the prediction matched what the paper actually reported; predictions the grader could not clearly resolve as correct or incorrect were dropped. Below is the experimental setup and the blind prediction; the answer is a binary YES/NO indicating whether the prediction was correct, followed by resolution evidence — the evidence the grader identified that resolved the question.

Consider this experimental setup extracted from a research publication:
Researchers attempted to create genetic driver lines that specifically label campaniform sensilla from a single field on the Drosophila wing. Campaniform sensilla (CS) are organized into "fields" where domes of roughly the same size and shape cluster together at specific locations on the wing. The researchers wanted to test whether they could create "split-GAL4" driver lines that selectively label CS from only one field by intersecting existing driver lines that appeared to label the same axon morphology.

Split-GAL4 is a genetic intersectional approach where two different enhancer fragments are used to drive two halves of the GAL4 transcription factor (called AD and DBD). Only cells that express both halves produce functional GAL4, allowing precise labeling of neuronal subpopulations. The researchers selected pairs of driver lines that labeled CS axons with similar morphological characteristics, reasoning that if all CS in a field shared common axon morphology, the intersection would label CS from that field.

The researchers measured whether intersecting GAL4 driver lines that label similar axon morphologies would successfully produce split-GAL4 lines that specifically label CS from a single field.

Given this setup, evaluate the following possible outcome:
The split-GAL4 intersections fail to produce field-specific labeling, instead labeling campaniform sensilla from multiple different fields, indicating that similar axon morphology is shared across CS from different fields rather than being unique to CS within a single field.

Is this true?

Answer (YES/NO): YES